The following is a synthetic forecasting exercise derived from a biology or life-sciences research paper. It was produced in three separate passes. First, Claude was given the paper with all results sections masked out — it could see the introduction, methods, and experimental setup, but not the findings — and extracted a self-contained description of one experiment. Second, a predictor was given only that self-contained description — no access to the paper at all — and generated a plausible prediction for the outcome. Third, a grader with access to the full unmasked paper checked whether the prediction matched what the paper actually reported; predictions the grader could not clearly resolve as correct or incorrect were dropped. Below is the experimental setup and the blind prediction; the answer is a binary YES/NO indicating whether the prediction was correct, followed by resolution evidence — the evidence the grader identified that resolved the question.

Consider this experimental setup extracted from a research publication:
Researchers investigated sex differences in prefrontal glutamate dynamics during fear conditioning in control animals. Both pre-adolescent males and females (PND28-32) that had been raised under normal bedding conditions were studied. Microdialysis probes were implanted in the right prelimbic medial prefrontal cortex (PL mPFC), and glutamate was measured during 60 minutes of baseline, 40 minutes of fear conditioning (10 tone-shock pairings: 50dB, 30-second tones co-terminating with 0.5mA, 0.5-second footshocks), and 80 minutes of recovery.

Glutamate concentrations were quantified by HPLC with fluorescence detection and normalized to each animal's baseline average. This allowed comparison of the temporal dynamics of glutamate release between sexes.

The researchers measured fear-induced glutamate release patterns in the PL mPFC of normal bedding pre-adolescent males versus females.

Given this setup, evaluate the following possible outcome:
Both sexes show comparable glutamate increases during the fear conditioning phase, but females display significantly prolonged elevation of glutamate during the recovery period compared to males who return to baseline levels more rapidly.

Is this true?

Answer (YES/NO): NO